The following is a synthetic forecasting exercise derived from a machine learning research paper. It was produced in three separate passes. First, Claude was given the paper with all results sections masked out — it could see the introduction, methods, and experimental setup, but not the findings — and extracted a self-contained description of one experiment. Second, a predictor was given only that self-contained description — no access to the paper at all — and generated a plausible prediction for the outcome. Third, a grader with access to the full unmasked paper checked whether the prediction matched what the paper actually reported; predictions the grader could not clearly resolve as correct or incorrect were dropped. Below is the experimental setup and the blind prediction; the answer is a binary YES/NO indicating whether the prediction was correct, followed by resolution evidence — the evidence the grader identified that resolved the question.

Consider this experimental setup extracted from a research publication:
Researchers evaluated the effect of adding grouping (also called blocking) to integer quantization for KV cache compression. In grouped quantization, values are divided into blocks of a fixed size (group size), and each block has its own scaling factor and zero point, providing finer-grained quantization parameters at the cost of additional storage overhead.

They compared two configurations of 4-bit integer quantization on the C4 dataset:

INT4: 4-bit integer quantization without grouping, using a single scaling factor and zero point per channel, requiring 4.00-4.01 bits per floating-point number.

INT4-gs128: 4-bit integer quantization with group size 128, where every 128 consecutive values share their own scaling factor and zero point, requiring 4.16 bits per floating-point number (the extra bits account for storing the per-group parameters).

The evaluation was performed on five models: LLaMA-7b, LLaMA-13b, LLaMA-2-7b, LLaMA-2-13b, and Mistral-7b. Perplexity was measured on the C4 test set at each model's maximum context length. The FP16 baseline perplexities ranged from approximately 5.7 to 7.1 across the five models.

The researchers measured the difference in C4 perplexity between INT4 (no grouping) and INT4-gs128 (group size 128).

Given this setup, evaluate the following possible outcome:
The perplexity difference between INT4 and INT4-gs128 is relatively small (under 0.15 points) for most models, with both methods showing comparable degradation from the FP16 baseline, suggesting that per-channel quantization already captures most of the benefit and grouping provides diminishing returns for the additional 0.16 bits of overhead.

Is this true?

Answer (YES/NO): NO